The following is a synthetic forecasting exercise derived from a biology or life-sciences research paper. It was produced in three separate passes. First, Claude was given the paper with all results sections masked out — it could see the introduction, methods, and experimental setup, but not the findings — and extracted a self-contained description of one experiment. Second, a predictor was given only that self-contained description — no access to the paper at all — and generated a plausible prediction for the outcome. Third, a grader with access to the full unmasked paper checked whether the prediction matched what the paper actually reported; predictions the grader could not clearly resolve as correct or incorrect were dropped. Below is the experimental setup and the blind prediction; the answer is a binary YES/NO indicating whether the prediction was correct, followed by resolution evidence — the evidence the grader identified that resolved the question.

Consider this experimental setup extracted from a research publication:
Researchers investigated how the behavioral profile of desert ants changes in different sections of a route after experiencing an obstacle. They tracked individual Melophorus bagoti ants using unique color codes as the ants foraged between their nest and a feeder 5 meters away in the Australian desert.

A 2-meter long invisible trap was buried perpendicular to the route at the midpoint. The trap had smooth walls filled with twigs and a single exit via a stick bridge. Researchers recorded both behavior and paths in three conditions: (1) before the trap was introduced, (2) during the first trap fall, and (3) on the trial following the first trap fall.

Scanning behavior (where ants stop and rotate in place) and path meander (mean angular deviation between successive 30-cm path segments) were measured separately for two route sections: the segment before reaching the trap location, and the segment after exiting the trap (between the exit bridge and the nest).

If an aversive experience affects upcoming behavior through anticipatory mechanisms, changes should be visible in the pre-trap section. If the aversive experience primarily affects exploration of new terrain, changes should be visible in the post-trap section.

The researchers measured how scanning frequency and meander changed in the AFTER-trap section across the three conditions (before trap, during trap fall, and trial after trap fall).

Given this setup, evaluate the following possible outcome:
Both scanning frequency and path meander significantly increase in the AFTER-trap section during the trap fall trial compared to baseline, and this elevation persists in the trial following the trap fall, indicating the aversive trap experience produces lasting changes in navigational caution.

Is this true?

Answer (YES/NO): NO